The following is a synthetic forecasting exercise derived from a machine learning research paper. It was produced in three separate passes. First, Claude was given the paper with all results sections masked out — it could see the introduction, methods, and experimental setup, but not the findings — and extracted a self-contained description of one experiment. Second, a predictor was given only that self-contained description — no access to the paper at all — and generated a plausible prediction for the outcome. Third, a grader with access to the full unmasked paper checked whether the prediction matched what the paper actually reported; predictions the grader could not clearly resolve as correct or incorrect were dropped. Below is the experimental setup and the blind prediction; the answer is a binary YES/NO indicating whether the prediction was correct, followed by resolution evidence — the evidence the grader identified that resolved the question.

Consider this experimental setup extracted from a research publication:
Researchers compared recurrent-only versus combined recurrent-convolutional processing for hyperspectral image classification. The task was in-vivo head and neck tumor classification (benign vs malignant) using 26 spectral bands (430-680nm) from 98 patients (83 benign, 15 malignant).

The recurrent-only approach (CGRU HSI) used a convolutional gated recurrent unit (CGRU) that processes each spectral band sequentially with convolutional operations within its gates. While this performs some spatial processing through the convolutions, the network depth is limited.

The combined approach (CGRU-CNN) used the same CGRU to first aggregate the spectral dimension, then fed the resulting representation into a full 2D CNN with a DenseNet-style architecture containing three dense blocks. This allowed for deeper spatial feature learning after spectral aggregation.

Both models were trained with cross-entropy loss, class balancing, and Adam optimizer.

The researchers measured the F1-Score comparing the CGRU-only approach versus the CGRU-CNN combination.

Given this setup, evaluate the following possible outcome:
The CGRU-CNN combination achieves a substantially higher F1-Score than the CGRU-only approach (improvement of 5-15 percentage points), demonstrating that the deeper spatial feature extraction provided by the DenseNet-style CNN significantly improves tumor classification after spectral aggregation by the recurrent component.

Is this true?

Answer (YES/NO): YES